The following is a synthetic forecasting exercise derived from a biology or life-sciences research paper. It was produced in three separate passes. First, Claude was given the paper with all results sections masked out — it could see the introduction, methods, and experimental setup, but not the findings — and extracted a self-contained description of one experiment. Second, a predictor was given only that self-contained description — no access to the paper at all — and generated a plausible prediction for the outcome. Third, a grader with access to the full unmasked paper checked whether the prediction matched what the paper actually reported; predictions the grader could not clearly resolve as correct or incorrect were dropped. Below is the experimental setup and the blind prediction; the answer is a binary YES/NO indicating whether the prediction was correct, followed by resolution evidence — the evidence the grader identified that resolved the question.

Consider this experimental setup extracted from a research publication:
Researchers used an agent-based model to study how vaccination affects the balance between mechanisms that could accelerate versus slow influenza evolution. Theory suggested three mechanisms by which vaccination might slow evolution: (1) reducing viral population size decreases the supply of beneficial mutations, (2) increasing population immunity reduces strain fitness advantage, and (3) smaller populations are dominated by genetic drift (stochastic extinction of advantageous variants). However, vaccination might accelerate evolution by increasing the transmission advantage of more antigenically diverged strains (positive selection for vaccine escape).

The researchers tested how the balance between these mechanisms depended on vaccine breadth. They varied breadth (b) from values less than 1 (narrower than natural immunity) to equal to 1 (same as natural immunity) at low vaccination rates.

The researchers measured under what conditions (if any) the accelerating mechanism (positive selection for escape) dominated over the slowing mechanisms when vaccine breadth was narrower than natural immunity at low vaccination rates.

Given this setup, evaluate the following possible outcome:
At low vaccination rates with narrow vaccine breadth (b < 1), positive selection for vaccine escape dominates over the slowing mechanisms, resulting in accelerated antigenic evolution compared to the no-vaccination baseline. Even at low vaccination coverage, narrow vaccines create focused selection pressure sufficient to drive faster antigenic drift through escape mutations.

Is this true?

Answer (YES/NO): NO